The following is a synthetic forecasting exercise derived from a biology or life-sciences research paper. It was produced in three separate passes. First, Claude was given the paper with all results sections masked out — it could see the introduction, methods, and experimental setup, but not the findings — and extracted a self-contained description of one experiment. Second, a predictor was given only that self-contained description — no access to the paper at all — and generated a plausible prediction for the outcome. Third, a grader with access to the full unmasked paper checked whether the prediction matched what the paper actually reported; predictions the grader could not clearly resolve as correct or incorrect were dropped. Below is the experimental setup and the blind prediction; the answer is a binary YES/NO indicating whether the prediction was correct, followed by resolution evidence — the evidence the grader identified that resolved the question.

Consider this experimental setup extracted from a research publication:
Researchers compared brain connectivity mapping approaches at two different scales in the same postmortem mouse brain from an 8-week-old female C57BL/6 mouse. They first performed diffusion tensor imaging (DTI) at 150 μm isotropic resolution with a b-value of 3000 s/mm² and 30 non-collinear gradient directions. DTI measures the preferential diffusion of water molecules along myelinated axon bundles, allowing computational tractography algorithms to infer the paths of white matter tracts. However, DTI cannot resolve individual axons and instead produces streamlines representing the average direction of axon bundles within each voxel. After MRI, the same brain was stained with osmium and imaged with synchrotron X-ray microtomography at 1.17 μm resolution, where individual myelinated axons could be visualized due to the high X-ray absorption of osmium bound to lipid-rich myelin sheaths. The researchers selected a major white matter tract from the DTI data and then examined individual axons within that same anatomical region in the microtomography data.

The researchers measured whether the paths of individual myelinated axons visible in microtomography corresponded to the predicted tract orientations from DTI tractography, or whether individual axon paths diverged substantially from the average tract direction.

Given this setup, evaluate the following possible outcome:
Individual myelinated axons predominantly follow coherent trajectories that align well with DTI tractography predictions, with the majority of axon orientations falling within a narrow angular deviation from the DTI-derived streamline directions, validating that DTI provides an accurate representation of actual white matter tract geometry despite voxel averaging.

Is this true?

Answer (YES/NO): YES